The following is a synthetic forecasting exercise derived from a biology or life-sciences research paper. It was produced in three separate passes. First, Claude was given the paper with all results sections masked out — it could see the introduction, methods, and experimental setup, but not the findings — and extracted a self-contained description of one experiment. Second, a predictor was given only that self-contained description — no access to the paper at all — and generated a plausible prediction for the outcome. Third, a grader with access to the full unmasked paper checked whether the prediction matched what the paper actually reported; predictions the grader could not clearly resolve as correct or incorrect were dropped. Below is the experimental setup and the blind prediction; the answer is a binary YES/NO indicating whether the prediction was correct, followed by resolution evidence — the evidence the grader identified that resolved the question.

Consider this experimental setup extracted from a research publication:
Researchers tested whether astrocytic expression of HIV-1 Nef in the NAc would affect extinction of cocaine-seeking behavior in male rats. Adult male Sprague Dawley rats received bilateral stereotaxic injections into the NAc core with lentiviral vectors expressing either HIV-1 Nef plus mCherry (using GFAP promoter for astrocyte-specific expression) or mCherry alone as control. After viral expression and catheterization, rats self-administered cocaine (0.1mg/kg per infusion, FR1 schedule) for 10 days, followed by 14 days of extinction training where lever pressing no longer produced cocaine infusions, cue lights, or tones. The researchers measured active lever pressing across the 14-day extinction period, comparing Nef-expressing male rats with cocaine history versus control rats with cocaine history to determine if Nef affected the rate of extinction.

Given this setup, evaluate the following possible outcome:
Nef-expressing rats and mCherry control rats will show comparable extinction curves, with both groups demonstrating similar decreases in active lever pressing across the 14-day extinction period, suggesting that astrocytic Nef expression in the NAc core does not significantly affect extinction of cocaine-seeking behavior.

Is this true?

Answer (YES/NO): YES